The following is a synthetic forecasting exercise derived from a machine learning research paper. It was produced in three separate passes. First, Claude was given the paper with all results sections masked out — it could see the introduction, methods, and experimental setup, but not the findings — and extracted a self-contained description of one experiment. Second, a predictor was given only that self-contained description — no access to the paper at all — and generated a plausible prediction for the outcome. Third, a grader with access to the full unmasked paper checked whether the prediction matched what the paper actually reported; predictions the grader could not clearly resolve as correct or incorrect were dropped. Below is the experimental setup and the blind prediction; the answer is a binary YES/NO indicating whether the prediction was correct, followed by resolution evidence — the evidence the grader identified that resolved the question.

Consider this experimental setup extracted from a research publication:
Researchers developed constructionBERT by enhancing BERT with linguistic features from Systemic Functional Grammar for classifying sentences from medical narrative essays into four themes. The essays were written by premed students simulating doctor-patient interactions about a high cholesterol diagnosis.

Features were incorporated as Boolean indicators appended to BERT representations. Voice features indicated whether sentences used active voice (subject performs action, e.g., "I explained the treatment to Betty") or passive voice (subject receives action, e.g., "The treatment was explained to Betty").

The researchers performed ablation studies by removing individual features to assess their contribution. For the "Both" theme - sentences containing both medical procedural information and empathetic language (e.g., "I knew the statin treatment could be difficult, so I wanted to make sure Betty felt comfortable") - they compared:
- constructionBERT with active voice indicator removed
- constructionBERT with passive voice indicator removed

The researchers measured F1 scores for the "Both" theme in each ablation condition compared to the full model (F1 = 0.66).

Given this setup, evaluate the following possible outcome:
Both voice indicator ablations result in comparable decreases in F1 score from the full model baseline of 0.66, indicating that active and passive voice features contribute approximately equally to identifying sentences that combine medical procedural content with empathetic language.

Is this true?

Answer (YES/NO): NO